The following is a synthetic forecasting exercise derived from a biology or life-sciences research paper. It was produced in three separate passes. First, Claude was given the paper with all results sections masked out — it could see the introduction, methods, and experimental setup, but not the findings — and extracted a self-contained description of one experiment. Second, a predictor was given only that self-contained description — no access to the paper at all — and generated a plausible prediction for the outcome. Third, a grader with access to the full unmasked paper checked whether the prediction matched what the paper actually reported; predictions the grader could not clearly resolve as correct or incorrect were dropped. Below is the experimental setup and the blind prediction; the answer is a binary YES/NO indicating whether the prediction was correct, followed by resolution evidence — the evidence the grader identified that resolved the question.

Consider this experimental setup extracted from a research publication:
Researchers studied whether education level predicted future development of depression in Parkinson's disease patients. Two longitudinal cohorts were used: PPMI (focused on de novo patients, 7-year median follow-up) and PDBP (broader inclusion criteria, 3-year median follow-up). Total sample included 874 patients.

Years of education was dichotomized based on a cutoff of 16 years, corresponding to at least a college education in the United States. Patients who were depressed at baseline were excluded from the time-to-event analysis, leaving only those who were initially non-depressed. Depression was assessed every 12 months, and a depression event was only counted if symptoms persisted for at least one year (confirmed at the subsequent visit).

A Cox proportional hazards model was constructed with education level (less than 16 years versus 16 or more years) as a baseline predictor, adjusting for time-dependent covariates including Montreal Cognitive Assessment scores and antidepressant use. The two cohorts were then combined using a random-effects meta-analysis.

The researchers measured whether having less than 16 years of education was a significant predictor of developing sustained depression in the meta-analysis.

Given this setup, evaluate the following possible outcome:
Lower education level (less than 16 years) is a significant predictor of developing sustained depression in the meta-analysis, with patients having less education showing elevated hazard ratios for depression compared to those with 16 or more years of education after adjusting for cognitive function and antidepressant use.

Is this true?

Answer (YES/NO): NO